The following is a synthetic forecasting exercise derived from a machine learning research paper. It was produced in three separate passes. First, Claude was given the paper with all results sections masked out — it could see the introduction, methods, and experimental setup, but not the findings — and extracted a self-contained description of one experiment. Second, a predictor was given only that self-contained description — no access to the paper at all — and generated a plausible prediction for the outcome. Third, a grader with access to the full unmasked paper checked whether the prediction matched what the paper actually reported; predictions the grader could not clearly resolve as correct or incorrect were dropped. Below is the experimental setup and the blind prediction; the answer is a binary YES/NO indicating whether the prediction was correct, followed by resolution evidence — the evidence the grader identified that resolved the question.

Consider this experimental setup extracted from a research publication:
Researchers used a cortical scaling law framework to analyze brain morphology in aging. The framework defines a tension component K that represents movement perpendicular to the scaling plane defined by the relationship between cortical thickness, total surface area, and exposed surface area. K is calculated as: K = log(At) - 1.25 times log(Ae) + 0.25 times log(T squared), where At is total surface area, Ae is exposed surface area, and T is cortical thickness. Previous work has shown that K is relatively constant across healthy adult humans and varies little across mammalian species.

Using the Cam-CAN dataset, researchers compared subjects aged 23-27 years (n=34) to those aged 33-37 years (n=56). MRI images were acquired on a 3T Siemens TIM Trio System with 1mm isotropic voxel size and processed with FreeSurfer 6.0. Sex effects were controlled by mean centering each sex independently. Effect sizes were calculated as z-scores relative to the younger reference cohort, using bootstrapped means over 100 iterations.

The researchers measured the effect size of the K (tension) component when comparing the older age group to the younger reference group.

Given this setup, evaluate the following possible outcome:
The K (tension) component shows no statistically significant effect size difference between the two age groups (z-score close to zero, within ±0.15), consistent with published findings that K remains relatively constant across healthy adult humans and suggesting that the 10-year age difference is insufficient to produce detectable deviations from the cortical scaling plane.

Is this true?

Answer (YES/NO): NO